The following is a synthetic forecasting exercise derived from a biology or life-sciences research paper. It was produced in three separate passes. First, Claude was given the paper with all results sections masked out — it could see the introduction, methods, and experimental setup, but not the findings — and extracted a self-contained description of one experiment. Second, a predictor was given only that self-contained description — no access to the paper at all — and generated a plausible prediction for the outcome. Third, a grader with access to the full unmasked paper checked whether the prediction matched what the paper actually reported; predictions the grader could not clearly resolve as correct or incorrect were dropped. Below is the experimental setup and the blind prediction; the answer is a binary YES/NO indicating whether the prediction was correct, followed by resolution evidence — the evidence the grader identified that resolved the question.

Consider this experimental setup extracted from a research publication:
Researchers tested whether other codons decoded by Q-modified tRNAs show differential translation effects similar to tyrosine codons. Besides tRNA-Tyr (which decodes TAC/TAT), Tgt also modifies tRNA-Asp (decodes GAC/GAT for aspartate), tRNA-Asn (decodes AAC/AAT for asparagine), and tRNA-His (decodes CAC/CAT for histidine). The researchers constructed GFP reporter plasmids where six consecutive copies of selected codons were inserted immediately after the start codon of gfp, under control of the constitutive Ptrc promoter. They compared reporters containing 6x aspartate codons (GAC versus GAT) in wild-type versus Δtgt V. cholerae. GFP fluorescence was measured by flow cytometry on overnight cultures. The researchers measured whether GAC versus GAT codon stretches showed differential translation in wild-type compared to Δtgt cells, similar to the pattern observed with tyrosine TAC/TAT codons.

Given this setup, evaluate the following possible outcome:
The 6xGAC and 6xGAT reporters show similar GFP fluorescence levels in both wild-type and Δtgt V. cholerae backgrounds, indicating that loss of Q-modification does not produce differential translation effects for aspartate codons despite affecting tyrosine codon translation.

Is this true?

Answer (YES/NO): YES